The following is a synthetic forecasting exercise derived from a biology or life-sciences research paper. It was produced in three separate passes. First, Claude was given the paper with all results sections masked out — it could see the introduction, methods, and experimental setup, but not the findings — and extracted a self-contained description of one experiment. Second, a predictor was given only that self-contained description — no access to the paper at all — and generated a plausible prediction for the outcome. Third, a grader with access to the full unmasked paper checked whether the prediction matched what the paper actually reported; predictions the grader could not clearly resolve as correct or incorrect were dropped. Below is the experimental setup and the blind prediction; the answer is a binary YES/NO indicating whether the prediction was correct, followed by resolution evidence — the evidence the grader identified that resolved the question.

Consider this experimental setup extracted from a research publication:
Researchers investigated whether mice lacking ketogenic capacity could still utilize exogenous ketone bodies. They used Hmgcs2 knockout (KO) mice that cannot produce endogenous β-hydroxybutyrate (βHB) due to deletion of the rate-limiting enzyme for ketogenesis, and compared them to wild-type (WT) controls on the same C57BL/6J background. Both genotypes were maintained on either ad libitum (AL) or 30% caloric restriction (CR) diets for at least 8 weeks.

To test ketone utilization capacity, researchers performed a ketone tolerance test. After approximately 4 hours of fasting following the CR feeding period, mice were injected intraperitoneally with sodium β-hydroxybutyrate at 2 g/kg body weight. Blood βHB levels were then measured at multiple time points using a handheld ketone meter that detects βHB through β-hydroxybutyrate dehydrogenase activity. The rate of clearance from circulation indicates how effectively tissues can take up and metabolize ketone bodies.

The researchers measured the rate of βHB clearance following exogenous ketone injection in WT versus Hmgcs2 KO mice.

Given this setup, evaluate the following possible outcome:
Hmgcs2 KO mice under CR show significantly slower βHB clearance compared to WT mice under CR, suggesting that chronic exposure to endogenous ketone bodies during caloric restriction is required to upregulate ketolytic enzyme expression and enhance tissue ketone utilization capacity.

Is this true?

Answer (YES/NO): NO